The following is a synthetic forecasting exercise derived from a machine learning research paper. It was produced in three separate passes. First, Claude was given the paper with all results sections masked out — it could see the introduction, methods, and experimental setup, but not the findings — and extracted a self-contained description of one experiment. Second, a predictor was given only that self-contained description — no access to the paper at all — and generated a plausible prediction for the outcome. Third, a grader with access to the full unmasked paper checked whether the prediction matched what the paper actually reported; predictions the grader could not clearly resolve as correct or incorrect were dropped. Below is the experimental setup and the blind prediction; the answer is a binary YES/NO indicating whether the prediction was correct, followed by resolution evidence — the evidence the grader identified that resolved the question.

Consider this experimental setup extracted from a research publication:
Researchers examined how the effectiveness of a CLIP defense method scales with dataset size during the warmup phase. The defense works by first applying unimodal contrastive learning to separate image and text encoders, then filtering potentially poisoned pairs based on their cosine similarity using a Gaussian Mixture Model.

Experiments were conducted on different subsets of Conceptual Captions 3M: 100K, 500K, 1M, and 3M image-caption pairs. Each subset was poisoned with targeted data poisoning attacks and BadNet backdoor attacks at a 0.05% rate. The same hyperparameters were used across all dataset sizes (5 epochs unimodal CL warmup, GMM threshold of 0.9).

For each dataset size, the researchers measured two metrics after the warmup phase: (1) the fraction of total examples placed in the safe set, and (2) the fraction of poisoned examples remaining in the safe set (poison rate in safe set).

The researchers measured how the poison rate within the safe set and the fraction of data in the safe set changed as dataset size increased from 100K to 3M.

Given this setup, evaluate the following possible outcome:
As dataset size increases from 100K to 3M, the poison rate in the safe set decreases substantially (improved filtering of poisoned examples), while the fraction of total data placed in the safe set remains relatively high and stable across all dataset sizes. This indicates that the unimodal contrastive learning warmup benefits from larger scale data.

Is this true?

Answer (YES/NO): NO